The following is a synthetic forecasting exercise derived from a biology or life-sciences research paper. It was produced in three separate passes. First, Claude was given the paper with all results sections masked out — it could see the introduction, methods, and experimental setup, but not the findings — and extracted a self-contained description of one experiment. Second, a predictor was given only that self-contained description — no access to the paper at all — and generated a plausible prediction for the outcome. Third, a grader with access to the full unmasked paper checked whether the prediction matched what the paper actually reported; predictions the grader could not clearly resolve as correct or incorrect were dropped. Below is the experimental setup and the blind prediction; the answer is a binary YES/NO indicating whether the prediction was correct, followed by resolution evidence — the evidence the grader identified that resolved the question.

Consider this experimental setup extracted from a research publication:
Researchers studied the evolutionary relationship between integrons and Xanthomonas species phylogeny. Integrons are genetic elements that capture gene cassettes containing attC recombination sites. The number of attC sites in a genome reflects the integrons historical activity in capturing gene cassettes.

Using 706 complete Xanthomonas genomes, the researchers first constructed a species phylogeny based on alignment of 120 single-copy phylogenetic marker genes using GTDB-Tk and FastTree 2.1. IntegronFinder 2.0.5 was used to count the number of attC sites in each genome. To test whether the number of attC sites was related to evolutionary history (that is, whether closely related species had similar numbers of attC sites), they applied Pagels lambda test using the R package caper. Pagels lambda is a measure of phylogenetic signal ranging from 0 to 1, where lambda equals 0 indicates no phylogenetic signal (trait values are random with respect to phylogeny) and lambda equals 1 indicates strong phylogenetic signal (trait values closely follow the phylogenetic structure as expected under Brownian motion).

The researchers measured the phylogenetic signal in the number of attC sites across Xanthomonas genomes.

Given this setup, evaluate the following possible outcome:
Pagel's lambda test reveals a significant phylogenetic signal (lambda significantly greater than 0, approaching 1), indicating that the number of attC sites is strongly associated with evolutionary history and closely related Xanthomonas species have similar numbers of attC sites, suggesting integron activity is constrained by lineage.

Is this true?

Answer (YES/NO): YES